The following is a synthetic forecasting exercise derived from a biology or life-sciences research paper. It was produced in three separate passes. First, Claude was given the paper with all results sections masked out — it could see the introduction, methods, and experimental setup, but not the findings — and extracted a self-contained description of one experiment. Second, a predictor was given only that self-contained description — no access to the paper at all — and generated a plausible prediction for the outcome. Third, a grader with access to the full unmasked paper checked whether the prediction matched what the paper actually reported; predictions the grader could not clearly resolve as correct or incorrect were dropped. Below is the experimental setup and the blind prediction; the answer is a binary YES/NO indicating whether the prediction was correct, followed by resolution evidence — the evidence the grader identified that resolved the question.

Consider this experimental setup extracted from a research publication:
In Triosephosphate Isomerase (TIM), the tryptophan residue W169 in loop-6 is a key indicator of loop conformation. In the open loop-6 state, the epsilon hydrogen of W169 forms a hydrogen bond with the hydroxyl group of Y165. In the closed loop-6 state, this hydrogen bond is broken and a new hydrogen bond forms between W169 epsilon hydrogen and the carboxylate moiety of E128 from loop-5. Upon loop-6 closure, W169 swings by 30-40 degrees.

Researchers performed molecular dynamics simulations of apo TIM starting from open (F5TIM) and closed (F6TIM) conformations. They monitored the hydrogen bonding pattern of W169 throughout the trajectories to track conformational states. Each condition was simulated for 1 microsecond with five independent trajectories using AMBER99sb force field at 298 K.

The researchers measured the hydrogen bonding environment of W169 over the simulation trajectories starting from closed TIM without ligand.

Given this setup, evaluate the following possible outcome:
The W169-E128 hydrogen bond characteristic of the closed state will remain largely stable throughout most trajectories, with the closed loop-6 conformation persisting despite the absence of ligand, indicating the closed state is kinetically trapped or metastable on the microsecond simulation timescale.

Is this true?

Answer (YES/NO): NO